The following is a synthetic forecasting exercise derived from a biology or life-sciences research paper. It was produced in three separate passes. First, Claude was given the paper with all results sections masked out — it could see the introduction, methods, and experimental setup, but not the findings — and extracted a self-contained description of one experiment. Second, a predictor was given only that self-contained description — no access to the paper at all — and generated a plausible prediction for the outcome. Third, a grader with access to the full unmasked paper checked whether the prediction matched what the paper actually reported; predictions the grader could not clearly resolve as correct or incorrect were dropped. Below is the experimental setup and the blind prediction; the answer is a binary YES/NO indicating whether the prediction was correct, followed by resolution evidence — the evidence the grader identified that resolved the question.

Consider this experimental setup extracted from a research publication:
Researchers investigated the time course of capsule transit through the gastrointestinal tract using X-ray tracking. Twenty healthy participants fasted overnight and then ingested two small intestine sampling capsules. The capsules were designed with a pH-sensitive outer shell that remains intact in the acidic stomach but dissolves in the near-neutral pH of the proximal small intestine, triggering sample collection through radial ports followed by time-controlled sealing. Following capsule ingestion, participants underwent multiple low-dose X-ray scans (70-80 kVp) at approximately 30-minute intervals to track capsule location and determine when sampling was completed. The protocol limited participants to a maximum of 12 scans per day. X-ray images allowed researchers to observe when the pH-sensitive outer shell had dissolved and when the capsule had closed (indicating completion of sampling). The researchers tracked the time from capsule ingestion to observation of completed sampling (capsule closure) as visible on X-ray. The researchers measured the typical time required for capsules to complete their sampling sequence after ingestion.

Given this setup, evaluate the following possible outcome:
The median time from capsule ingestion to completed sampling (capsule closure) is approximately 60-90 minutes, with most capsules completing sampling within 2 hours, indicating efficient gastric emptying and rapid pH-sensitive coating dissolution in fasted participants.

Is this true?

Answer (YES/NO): NO